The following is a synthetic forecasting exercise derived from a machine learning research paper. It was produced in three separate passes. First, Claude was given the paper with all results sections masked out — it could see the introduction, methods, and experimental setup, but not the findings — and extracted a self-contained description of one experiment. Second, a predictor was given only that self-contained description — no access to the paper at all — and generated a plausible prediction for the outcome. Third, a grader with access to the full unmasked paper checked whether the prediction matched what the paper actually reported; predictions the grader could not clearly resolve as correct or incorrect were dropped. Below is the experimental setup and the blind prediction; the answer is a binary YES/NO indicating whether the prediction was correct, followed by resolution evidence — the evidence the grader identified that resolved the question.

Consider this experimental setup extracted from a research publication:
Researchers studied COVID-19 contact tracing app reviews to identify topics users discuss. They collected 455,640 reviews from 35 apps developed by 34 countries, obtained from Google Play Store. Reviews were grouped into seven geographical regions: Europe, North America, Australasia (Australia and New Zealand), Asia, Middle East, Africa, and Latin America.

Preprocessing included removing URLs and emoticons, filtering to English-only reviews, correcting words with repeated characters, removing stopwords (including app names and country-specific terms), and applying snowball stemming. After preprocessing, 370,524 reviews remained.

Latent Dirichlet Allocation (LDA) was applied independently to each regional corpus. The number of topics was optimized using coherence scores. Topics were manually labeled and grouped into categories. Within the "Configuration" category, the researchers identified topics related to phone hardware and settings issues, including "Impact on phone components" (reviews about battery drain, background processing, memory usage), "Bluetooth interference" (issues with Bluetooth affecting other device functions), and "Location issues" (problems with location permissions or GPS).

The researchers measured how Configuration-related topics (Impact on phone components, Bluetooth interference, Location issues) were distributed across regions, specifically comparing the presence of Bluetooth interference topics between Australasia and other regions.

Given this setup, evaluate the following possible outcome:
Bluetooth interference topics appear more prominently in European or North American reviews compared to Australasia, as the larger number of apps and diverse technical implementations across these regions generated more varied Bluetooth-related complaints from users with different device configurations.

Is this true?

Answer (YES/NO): NO